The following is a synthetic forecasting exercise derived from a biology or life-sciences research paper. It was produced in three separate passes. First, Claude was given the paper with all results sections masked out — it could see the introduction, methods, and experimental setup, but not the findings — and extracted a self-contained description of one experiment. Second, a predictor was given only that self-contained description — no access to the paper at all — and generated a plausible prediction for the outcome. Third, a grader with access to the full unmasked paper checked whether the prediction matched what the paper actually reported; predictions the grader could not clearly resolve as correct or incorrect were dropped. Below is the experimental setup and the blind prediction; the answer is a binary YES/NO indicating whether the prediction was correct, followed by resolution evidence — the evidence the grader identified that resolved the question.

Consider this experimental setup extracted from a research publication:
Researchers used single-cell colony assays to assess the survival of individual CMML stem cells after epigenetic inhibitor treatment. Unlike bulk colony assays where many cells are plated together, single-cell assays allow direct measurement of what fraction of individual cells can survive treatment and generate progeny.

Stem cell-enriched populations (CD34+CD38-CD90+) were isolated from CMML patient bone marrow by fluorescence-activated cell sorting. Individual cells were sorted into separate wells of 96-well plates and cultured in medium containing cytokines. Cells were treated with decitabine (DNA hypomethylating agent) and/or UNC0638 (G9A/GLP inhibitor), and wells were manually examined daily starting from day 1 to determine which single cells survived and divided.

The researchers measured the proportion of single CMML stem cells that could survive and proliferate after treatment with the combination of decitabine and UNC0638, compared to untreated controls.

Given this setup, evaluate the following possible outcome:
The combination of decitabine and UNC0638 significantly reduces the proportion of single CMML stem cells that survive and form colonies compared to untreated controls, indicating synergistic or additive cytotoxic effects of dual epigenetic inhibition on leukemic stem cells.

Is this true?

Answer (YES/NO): YES